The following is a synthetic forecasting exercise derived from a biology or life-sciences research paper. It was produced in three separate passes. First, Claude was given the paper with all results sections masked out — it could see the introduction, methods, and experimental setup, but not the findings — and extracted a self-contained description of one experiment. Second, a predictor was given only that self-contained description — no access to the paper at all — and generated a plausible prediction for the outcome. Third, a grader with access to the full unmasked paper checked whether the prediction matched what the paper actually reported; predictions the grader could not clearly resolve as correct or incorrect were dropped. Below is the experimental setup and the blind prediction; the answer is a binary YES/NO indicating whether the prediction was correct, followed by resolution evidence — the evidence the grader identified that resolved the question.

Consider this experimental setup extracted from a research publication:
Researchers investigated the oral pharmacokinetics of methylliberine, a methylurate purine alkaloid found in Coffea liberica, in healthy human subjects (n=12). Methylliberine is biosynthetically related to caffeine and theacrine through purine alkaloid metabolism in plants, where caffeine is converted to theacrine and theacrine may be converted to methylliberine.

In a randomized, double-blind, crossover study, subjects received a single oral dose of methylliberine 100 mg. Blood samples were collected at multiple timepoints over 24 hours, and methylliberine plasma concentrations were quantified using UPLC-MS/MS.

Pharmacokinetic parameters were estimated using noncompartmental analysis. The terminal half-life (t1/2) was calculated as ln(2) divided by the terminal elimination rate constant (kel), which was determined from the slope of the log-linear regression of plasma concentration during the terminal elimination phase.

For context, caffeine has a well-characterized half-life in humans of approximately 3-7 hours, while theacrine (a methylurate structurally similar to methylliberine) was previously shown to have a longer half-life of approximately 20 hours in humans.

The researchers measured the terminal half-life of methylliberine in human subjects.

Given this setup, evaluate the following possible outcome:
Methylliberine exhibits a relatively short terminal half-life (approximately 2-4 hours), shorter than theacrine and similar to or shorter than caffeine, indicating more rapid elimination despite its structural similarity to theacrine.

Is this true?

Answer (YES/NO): NO